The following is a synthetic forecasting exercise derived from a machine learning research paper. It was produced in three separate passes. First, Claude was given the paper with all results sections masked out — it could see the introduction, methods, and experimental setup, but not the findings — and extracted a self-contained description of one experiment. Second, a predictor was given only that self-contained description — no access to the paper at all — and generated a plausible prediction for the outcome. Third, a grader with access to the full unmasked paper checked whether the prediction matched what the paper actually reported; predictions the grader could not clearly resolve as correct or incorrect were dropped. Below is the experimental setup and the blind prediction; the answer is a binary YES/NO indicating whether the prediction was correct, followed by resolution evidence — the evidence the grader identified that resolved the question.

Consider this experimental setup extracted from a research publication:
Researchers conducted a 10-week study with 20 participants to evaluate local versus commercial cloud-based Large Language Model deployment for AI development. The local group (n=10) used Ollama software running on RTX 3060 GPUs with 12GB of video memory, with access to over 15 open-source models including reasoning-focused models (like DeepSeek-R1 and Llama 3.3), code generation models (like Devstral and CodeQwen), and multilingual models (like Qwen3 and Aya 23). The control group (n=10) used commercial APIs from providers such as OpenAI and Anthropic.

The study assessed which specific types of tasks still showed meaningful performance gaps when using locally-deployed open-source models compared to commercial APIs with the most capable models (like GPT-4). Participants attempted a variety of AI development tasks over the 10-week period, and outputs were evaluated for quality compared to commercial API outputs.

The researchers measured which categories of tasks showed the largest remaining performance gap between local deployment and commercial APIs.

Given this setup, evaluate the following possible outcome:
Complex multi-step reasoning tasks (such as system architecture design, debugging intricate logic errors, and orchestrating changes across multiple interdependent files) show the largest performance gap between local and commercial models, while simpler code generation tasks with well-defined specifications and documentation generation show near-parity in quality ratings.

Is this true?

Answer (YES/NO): NO